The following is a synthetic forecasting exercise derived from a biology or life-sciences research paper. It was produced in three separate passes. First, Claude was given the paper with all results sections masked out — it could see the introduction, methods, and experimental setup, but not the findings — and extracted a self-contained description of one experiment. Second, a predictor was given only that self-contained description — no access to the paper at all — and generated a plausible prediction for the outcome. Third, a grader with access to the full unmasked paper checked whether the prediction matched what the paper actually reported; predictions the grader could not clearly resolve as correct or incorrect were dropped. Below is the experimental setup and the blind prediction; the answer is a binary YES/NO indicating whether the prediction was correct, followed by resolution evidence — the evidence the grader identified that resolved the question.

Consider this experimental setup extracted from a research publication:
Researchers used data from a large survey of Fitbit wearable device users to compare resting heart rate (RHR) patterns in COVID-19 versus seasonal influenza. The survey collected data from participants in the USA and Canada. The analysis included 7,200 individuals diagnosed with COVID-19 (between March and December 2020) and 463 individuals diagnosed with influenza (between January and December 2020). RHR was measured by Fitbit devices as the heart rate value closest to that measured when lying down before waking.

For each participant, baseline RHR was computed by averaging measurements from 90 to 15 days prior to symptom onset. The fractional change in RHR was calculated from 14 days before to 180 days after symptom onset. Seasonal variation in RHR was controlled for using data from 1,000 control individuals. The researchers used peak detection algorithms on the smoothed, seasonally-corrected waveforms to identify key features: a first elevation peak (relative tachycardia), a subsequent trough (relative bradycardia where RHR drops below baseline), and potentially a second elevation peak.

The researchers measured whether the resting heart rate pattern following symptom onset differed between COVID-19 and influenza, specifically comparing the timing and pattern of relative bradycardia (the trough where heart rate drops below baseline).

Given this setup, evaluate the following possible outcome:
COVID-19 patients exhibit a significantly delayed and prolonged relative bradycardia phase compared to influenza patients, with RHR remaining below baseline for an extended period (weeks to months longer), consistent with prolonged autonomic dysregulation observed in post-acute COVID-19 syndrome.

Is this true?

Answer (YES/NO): NO